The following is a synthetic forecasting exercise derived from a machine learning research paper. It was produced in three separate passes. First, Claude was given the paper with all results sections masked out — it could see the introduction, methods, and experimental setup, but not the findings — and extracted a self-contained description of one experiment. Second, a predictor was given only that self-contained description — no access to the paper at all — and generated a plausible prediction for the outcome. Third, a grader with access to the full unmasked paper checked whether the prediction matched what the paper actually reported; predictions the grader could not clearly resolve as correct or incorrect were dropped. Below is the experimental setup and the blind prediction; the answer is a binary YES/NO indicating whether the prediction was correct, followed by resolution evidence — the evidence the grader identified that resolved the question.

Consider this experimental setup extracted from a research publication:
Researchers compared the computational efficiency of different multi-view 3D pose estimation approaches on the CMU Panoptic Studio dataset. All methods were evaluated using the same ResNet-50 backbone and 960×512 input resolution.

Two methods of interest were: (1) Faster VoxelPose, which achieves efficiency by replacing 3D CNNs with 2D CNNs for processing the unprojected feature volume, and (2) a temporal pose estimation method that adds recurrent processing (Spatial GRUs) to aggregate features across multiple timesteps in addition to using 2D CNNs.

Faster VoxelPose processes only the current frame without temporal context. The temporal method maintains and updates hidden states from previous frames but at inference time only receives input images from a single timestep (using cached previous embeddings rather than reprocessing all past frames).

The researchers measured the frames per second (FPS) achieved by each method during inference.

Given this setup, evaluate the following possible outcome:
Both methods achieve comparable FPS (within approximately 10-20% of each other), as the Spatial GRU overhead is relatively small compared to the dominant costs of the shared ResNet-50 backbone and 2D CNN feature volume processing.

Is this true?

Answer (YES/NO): YES